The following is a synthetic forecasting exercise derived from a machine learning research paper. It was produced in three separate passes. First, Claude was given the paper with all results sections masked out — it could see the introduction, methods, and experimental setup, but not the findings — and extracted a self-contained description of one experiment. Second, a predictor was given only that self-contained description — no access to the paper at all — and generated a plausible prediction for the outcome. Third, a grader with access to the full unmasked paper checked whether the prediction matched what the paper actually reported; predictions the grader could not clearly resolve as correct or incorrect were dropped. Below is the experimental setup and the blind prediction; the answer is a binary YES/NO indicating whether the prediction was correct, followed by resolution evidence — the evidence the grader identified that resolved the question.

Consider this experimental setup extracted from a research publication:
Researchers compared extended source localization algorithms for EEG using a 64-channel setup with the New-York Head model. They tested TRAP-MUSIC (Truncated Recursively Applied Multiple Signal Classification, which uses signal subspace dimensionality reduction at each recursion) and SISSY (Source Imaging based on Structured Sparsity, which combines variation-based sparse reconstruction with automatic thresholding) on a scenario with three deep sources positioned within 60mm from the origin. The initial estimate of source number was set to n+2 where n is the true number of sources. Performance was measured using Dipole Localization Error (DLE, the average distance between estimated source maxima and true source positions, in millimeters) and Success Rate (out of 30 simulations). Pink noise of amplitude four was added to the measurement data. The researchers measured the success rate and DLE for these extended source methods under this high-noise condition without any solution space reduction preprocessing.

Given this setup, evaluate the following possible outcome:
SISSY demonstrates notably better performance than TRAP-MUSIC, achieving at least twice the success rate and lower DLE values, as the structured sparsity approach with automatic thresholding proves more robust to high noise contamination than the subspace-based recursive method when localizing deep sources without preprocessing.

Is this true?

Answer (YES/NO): NO